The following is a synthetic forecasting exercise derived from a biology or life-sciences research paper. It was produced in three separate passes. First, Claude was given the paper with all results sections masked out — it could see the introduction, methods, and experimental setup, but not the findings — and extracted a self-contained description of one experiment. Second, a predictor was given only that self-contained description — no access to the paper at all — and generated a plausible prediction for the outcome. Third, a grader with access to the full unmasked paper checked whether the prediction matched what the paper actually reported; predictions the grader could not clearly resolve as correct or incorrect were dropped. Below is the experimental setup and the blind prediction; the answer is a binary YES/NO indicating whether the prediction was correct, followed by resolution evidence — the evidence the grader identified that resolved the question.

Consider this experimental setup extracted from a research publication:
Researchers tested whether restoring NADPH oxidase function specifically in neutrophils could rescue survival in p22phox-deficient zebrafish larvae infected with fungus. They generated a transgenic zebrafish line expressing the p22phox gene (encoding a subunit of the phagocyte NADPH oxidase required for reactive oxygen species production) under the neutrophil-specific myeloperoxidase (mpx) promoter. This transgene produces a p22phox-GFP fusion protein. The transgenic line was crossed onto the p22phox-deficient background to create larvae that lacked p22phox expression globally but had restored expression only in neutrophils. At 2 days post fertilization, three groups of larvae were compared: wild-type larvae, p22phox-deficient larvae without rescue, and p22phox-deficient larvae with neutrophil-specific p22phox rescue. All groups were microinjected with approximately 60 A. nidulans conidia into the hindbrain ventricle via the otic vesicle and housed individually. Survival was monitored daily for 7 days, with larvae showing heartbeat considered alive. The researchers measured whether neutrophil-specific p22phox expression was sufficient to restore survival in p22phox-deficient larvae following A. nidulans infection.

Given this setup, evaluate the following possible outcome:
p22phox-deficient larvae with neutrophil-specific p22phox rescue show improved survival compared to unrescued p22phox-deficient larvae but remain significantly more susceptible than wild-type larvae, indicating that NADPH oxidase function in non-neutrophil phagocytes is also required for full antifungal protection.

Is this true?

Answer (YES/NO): NO